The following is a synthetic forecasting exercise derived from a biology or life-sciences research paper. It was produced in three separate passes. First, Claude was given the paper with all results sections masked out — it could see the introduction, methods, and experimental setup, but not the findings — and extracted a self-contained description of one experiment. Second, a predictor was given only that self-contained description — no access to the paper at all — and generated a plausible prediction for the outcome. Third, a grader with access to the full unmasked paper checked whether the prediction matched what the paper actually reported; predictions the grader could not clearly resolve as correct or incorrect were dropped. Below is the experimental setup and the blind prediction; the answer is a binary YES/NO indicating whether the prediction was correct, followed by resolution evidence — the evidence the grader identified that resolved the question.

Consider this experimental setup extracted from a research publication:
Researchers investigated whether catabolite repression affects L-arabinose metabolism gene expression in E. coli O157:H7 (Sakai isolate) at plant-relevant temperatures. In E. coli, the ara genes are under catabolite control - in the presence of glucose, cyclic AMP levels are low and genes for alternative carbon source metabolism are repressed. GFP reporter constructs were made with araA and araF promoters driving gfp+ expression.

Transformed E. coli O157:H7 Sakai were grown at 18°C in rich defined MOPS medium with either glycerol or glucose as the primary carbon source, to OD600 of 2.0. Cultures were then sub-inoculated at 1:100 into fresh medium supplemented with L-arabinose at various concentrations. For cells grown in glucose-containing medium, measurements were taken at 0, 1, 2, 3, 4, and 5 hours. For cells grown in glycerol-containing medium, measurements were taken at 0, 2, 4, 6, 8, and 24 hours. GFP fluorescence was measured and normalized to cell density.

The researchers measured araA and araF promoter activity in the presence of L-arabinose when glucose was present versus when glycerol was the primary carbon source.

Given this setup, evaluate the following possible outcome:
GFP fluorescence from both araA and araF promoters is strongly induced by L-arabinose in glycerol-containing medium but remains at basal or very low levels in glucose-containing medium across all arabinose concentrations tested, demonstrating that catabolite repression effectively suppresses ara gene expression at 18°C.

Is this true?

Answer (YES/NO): NO